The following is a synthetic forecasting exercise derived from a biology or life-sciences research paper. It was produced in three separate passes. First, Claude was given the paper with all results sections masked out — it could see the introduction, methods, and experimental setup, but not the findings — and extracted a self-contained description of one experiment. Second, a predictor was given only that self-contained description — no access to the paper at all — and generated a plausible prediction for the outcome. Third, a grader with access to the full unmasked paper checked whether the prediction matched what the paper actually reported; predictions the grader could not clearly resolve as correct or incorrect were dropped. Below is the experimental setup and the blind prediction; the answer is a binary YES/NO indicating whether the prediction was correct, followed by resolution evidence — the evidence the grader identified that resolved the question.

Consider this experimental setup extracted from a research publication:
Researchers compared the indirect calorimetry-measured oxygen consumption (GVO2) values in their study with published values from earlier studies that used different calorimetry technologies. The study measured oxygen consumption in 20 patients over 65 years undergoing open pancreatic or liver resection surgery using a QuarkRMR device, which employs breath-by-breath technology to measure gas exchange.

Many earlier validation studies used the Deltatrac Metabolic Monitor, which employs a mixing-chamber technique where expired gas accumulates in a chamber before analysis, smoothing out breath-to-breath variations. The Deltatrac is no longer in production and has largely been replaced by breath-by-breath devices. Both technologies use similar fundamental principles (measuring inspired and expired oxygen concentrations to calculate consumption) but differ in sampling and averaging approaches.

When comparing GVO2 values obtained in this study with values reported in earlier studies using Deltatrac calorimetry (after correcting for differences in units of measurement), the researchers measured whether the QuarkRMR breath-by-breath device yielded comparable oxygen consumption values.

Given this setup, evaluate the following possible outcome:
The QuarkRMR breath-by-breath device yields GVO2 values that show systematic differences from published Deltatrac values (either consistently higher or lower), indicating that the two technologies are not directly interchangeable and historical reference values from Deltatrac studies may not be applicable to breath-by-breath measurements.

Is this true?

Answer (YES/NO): NO